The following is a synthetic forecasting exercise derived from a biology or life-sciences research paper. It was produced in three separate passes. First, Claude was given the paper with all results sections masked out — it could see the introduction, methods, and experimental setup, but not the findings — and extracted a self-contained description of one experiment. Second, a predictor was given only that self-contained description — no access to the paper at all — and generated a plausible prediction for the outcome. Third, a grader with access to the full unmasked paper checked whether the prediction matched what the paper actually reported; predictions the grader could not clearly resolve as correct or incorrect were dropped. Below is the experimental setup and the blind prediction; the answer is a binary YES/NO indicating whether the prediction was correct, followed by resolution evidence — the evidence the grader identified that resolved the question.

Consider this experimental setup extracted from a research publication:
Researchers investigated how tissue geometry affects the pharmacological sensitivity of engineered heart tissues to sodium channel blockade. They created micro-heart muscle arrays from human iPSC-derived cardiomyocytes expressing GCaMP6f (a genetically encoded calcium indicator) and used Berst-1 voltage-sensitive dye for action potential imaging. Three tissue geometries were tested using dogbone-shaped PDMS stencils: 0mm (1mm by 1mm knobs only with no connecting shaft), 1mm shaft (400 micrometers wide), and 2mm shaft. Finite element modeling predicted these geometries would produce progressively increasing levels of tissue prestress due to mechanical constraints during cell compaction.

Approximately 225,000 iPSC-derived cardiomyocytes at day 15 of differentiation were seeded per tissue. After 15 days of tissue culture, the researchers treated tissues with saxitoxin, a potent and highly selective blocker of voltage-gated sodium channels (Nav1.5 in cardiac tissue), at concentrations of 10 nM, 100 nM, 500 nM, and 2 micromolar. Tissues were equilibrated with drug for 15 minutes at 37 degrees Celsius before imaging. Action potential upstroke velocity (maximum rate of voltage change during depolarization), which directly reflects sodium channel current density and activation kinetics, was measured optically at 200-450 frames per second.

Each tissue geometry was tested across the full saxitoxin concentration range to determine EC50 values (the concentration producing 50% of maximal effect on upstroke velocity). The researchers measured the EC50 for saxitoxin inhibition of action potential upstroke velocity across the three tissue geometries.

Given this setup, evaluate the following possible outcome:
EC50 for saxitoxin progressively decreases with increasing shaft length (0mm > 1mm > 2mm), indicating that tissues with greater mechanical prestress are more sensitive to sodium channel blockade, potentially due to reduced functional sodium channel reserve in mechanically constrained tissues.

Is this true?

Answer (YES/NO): NO